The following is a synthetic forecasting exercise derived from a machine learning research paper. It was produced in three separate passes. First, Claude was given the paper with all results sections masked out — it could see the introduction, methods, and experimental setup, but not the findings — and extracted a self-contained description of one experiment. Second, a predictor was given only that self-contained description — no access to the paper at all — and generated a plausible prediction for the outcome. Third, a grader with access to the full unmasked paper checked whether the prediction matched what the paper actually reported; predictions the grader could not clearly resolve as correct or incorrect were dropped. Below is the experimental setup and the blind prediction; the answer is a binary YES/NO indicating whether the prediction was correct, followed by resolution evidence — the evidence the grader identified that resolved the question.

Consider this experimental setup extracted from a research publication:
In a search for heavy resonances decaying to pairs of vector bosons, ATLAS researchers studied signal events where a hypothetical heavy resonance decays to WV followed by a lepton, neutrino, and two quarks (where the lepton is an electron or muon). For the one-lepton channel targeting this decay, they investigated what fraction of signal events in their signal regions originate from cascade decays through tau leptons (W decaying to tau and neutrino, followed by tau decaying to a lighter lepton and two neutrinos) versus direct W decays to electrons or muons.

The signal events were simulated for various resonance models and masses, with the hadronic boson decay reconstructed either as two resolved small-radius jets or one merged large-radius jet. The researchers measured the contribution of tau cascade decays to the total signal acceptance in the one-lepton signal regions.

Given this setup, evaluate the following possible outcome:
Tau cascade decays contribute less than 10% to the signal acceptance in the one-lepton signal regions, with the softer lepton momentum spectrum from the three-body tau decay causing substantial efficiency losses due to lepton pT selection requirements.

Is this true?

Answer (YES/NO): NO